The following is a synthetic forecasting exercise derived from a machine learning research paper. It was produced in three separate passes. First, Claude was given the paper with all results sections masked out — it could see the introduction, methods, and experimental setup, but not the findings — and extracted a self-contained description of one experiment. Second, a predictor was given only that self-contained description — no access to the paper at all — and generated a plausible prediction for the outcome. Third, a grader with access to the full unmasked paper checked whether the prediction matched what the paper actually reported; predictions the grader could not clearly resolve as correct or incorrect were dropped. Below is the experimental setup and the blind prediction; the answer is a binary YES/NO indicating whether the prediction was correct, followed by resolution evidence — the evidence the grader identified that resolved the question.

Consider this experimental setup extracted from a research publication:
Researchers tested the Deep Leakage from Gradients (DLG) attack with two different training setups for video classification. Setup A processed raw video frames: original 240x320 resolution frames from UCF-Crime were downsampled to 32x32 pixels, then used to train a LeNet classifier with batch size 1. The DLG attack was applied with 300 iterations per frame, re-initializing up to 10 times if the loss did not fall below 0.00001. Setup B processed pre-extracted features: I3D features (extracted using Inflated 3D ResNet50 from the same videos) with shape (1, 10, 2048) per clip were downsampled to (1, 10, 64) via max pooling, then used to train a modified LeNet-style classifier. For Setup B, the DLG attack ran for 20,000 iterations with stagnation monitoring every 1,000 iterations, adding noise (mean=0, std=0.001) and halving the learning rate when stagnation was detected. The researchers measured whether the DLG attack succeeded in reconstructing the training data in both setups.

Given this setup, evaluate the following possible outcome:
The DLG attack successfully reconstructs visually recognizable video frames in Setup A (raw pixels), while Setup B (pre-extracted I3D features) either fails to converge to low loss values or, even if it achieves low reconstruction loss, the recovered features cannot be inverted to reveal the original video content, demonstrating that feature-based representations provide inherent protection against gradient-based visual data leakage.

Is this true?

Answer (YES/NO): YES